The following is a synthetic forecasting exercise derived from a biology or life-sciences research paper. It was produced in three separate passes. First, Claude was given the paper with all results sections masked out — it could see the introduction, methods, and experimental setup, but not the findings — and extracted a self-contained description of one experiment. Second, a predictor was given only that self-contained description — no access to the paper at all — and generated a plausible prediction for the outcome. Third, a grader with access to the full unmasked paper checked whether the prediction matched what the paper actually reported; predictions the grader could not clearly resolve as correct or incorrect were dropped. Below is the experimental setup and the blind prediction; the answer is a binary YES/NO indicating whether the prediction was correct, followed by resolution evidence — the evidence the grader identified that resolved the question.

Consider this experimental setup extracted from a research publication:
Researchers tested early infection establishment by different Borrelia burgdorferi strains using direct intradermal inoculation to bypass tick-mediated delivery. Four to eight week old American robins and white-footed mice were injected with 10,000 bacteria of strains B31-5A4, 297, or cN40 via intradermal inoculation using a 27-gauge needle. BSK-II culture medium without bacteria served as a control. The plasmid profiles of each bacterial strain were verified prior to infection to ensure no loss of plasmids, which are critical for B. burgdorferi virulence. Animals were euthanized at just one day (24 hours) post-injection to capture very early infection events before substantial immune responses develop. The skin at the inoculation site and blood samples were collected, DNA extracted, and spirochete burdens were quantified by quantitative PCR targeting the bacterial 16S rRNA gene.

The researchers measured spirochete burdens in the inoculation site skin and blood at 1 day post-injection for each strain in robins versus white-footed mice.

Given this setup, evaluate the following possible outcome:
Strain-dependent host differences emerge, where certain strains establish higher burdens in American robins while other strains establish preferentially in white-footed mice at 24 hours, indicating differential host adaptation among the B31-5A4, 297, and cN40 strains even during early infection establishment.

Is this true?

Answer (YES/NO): YES